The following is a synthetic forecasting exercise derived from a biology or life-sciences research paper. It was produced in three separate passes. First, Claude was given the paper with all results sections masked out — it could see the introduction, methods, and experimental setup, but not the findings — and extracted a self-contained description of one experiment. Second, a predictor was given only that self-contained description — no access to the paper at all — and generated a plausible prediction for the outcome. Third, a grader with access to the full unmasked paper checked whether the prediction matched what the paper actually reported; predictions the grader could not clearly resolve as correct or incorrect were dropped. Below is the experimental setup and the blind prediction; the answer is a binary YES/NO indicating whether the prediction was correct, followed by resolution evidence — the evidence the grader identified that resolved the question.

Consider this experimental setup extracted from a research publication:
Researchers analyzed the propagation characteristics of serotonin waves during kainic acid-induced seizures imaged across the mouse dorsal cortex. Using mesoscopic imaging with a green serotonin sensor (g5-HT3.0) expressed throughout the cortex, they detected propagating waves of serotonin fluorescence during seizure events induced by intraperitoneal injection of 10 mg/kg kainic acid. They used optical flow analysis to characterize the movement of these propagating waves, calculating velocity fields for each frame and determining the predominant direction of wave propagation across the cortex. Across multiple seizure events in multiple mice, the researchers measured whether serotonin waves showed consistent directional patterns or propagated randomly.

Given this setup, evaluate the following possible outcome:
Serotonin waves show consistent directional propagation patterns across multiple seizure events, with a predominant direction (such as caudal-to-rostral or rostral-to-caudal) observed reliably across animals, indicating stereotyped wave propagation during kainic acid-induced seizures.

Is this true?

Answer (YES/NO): YES